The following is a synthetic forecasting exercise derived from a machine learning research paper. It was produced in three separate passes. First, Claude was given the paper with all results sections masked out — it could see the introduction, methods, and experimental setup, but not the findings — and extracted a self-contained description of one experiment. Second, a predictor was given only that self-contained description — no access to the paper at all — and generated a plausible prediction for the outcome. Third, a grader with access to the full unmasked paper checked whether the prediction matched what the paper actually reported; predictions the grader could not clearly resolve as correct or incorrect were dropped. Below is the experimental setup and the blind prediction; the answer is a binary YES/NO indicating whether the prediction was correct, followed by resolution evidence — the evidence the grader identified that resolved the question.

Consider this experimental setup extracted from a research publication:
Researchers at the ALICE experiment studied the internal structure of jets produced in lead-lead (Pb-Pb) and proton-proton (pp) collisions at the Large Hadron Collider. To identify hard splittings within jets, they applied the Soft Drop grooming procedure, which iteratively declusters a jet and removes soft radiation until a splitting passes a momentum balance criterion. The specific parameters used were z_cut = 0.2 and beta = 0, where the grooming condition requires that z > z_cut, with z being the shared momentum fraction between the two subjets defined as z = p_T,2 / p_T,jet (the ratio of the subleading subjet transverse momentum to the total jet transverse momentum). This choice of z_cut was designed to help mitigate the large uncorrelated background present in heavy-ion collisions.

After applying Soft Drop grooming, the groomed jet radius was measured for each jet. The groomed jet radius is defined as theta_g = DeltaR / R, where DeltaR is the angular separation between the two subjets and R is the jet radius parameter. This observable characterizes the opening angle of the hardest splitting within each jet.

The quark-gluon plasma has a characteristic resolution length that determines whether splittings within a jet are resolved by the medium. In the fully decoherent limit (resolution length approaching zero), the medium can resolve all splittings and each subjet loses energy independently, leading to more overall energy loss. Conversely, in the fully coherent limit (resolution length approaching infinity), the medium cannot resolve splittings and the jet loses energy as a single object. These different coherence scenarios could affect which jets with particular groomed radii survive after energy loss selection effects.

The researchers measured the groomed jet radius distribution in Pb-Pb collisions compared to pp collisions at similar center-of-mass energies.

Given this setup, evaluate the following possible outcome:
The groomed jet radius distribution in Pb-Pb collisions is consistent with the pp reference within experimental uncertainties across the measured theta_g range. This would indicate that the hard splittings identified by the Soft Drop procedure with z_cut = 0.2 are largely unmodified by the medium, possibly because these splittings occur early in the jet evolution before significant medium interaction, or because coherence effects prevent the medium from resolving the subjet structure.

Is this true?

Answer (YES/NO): NO